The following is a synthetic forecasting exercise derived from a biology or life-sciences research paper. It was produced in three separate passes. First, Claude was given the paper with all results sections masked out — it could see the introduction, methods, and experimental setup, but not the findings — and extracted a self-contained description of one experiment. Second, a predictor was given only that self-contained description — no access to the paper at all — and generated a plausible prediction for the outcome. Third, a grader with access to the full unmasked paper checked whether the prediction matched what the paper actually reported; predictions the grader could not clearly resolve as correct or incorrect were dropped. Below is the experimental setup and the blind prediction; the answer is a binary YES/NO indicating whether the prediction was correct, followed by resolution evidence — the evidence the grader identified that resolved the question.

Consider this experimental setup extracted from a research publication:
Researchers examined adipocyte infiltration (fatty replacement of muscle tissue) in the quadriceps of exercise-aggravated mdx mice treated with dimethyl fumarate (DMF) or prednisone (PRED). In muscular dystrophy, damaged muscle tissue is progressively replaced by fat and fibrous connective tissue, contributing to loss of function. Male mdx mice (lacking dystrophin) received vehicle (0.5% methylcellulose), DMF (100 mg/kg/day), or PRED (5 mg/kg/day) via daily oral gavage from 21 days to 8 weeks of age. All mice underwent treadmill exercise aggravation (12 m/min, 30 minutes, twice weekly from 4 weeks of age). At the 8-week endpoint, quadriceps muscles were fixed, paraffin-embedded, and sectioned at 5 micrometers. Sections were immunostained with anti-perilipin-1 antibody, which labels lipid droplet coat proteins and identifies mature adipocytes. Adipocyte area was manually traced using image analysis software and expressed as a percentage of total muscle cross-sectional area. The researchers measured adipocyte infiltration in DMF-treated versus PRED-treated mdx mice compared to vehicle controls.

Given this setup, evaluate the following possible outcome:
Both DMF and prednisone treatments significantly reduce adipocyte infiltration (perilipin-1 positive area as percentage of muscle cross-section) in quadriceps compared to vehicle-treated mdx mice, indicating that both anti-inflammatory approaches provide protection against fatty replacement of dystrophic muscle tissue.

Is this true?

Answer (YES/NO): NO